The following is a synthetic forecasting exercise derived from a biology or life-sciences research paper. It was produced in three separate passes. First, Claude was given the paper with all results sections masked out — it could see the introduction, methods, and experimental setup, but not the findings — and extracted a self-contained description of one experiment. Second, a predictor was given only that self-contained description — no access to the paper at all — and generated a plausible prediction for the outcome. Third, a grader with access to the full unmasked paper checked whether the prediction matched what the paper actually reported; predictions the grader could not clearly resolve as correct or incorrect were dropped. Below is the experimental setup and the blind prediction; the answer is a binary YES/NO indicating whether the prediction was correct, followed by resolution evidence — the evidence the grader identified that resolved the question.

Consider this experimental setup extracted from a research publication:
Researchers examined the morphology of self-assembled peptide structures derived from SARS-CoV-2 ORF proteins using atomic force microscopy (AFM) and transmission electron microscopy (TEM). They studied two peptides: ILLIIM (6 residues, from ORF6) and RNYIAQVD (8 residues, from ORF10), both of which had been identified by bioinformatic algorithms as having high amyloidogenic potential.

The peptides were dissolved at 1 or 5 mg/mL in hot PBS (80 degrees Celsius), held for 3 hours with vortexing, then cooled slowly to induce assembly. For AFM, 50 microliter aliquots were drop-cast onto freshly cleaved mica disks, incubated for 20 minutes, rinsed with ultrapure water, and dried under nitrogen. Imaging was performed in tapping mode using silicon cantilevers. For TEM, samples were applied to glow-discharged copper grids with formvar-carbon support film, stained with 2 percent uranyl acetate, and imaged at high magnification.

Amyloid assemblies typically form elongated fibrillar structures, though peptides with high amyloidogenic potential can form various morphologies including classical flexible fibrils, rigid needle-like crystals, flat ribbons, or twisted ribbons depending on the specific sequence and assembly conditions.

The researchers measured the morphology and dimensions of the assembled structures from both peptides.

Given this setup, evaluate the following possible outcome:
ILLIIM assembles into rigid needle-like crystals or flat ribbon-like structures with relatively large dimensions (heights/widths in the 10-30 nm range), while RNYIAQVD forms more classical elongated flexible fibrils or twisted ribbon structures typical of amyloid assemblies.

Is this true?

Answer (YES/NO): NO